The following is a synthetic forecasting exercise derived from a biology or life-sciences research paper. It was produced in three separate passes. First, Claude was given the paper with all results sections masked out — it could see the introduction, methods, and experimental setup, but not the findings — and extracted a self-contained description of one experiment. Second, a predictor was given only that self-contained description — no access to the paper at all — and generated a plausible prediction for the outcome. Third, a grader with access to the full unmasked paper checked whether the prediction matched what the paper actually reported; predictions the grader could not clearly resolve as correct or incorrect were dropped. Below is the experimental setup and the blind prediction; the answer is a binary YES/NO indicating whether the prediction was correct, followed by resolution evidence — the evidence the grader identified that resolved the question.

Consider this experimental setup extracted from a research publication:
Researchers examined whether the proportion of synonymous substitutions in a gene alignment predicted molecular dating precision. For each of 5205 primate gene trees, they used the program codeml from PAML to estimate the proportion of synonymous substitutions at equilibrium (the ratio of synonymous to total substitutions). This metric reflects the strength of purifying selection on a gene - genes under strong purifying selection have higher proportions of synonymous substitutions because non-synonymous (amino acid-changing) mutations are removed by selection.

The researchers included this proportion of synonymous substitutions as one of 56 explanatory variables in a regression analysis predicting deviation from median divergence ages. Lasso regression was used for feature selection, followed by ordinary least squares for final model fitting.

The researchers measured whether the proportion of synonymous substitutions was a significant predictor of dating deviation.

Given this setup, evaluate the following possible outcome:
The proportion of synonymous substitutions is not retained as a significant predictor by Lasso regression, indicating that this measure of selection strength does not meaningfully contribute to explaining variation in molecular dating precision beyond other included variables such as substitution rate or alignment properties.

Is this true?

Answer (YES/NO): NO